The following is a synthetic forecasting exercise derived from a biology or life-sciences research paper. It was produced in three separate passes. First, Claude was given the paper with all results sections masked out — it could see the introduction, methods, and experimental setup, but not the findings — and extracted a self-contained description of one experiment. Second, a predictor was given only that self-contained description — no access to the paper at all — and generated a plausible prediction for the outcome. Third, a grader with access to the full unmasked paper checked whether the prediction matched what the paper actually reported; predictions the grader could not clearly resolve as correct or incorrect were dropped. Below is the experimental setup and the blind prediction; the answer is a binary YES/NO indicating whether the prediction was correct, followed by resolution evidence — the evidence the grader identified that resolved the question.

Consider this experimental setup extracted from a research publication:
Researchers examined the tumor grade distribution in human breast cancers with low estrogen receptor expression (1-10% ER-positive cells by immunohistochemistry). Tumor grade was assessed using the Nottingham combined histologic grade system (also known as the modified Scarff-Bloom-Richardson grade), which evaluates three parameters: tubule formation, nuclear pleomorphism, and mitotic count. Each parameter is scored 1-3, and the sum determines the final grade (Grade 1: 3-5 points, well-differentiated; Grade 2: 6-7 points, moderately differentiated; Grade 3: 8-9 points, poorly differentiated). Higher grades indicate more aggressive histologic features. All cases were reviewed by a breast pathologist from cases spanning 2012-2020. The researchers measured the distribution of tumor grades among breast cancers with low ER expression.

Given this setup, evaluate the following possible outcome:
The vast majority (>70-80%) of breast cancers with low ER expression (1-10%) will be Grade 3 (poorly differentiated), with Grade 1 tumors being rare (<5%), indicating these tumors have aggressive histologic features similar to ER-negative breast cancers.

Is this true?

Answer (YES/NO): YES